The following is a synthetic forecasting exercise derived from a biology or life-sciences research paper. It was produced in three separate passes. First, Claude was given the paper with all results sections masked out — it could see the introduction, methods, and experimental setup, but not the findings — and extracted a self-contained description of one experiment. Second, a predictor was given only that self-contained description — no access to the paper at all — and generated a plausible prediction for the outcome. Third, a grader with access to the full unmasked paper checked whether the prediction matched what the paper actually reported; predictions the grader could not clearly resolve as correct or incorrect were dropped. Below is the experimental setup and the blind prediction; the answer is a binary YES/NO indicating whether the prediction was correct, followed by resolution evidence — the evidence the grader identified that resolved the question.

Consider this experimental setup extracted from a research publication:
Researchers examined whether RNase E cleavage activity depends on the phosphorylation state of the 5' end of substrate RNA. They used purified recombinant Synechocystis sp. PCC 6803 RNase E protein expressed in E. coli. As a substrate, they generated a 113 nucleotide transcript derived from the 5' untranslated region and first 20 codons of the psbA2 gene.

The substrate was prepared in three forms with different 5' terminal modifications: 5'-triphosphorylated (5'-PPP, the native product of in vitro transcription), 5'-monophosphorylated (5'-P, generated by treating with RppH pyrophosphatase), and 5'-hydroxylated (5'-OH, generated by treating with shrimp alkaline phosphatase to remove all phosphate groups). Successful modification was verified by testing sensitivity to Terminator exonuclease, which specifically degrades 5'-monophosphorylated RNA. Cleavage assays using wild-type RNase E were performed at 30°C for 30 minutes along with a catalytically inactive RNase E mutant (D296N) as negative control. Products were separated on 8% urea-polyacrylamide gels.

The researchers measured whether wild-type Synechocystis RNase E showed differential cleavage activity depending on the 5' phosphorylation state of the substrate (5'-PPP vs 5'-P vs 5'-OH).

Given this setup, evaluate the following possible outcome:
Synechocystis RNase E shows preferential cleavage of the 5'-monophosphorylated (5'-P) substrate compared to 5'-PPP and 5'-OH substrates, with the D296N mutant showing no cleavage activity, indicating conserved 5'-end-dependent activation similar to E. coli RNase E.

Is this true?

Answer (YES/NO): YES